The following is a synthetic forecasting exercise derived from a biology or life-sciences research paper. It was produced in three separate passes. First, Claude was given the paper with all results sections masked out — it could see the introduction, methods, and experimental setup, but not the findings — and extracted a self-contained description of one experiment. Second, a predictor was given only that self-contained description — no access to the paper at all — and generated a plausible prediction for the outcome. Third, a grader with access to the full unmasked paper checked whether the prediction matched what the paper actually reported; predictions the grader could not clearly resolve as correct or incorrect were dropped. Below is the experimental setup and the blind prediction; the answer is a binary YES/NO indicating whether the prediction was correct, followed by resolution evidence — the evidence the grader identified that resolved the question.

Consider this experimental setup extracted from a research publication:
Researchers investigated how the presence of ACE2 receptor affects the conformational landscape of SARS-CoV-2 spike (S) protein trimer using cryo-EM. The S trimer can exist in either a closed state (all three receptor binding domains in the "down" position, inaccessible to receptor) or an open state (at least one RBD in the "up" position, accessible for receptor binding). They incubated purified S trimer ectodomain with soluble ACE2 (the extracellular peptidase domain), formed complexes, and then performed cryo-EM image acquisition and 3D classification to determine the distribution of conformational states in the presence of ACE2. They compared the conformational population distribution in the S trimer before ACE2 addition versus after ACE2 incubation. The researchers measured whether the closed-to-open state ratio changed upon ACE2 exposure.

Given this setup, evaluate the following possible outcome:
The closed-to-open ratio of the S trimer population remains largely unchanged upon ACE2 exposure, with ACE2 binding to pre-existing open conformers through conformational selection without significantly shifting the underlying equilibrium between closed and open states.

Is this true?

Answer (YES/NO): NO